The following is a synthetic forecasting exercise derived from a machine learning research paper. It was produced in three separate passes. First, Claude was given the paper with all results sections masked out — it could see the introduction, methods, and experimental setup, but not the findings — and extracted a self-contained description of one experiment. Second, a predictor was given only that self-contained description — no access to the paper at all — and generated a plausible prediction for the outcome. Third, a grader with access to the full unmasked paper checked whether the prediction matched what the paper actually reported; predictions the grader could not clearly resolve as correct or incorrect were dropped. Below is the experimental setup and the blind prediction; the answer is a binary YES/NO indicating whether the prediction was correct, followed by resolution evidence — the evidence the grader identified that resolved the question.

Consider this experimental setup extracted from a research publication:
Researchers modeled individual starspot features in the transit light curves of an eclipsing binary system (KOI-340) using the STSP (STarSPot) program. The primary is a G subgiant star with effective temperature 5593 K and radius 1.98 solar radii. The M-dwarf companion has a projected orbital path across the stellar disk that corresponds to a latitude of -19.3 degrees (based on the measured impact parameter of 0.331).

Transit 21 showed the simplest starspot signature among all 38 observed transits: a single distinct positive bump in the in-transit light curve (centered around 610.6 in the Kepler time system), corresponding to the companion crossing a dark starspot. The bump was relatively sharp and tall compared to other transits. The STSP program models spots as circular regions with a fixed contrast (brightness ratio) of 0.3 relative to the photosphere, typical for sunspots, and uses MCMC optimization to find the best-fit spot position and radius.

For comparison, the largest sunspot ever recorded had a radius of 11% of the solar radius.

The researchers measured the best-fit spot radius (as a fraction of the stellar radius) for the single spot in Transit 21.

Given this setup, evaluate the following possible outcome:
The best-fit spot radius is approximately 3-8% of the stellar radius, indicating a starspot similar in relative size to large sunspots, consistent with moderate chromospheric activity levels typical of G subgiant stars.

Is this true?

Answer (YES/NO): NO